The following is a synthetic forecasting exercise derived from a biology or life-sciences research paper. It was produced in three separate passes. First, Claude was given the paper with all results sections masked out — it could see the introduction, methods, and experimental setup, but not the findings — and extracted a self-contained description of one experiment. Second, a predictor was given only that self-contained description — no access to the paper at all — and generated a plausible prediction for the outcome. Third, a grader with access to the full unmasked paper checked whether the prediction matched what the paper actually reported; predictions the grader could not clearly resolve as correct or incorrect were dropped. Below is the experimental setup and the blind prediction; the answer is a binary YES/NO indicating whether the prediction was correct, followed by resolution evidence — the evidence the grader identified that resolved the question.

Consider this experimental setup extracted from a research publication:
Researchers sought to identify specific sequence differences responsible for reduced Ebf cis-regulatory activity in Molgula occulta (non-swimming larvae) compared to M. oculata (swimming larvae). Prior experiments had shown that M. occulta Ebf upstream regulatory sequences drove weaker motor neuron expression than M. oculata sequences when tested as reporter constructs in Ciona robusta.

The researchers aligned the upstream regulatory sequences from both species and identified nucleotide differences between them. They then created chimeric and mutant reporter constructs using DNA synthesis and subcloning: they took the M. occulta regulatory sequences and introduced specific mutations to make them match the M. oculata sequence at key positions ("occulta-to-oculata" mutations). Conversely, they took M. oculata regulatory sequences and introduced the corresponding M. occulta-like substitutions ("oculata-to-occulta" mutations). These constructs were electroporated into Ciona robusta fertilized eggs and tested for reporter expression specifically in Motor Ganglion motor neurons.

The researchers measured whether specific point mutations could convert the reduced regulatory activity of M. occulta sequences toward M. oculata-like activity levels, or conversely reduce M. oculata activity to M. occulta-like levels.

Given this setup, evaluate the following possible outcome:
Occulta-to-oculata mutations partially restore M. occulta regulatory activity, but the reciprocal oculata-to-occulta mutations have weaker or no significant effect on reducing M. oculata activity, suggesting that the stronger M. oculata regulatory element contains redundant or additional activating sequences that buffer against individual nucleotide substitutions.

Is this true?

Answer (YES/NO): NO